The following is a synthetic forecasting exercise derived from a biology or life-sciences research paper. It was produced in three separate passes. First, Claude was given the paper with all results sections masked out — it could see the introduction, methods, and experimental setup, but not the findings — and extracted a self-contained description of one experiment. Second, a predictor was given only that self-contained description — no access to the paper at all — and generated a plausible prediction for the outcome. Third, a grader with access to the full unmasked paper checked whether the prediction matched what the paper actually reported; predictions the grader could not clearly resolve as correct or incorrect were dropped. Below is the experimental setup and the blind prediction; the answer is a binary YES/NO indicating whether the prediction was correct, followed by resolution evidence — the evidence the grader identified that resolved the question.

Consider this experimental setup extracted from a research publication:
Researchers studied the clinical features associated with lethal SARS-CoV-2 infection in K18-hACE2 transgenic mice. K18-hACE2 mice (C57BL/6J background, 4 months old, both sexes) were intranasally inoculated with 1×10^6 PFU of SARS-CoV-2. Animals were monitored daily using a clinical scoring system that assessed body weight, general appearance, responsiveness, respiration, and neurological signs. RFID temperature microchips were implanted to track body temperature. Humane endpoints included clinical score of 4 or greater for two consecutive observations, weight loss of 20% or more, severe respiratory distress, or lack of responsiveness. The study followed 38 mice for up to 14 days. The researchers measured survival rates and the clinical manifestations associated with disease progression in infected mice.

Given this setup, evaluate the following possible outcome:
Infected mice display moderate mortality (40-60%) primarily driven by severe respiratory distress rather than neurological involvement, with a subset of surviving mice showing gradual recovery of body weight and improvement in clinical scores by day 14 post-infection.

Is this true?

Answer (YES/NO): NO